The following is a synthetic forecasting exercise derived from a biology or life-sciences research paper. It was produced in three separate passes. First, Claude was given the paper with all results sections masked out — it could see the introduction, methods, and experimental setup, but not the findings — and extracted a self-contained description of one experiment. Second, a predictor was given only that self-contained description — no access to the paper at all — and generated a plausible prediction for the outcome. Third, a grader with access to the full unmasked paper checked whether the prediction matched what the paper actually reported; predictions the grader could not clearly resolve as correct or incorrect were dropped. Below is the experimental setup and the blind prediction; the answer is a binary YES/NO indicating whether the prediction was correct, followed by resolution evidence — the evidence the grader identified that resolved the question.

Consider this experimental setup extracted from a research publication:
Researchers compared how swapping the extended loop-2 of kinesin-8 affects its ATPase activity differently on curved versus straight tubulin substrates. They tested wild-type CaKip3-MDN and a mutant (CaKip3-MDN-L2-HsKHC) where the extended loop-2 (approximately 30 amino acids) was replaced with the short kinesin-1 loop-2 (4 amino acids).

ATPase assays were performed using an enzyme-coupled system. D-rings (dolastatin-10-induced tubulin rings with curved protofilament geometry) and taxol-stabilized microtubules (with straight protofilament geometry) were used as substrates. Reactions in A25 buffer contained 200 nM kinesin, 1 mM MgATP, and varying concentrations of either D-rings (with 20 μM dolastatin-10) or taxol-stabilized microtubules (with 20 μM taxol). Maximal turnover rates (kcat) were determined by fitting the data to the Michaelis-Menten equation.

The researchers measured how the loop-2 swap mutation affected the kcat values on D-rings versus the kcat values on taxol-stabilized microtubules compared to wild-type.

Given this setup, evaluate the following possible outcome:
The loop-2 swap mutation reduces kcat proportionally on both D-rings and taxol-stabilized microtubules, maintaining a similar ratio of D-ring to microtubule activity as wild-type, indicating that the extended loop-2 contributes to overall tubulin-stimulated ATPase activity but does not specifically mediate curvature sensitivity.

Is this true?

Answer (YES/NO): NO